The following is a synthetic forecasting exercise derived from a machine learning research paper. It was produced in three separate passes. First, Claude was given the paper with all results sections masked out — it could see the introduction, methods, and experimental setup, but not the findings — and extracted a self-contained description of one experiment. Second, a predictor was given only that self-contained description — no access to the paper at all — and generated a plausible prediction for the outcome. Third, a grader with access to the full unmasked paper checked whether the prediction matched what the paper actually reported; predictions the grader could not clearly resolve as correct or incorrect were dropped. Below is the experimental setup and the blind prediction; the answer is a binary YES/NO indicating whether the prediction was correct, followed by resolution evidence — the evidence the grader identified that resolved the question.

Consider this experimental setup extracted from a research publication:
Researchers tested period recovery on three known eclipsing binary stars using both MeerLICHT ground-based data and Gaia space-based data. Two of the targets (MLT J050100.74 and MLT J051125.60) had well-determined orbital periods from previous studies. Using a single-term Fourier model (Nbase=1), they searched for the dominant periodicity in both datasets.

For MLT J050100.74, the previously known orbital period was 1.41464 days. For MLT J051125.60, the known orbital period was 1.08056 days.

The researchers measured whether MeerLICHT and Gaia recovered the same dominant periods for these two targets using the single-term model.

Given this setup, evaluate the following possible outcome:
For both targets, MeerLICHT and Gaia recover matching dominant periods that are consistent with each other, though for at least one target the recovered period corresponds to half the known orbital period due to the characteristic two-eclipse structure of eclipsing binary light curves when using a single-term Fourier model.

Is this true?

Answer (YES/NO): YES